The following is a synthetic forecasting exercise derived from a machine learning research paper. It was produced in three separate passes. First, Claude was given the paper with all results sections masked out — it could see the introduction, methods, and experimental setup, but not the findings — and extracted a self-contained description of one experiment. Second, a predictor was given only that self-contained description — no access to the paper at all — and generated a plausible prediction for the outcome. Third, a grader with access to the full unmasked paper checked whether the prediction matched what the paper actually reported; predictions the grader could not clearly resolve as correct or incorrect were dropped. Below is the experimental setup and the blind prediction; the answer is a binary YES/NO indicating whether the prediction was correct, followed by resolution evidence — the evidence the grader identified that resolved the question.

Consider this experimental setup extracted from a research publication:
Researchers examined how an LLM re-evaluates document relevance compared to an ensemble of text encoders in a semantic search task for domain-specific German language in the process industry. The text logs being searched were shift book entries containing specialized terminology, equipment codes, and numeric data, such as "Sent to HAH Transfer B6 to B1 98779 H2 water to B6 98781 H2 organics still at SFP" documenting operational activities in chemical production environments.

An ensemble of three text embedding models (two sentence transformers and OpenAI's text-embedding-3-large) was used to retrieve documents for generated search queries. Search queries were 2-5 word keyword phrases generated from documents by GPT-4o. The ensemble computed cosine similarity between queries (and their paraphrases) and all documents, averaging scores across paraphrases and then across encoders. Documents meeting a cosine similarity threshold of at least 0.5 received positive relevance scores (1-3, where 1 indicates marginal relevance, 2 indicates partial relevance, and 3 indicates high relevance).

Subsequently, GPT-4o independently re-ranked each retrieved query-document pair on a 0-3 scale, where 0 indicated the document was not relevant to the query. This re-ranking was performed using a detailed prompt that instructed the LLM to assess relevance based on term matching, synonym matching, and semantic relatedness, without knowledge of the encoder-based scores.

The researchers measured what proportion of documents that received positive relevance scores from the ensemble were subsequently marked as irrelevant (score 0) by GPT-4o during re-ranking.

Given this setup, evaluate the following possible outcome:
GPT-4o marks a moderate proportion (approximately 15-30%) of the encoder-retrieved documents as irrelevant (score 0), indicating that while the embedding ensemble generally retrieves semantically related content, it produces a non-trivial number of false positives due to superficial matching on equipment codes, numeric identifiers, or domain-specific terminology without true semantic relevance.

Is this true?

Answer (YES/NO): YES